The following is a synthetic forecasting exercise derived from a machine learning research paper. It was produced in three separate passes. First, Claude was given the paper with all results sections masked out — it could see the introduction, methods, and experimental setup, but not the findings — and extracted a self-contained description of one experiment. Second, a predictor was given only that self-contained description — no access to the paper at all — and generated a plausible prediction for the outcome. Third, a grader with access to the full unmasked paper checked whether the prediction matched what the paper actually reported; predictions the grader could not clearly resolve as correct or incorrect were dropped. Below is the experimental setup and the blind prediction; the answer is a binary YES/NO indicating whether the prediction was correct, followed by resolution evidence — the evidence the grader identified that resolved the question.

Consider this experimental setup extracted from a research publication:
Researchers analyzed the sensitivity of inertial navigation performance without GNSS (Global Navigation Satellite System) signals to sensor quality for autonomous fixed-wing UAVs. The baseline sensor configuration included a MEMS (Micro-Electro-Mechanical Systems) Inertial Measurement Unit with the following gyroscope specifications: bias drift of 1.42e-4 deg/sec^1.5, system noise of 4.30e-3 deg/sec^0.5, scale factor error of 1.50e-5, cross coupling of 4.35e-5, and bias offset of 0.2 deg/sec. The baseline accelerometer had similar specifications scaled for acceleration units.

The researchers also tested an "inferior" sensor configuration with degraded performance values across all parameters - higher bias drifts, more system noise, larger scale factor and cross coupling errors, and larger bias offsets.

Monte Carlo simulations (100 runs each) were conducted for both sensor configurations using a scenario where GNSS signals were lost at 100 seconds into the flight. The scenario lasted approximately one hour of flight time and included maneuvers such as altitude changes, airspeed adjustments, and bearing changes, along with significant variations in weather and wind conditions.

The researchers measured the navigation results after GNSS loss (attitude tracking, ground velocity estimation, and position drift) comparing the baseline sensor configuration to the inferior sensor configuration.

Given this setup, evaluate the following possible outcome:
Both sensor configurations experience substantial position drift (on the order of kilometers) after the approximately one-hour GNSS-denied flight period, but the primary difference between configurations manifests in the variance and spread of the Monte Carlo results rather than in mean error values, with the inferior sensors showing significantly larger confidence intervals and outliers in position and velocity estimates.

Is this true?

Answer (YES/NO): NO